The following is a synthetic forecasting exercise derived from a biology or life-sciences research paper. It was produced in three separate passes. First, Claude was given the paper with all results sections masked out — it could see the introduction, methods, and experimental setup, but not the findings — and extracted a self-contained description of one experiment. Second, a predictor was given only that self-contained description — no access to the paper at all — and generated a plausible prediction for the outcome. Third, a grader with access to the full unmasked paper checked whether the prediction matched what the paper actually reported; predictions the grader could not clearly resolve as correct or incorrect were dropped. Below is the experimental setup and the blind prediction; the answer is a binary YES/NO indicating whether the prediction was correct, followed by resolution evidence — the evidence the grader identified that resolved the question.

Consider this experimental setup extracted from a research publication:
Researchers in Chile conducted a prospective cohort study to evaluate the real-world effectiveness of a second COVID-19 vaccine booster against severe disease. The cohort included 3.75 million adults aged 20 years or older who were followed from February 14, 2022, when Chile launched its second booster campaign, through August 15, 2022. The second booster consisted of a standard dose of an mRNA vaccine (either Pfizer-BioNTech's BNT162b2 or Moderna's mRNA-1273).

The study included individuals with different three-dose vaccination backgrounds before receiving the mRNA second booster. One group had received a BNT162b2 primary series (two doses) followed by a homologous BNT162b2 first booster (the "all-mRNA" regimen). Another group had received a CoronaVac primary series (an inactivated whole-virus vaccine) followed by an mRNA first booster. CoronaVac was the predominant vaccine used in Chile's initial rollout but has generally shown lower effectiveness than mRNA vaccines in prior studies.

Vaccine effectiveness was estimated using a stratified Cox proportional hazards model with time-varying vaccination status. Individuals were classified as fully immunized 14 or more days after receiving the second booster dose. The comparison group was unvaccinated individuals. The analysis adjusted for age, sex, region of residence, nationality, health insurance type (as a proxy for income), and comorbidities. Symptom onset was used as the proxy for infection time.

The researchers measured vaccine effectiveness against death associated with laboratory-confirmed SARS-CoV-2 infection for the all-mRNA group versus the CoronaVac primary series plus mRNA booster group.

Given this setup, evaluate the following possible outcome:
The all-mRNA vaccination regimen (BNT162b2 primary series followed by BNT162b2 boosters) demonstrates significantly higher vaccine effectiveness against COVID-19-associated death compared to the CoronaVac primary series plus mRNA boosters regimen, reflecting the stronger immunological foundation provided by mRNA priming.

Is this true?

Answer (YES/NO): NO